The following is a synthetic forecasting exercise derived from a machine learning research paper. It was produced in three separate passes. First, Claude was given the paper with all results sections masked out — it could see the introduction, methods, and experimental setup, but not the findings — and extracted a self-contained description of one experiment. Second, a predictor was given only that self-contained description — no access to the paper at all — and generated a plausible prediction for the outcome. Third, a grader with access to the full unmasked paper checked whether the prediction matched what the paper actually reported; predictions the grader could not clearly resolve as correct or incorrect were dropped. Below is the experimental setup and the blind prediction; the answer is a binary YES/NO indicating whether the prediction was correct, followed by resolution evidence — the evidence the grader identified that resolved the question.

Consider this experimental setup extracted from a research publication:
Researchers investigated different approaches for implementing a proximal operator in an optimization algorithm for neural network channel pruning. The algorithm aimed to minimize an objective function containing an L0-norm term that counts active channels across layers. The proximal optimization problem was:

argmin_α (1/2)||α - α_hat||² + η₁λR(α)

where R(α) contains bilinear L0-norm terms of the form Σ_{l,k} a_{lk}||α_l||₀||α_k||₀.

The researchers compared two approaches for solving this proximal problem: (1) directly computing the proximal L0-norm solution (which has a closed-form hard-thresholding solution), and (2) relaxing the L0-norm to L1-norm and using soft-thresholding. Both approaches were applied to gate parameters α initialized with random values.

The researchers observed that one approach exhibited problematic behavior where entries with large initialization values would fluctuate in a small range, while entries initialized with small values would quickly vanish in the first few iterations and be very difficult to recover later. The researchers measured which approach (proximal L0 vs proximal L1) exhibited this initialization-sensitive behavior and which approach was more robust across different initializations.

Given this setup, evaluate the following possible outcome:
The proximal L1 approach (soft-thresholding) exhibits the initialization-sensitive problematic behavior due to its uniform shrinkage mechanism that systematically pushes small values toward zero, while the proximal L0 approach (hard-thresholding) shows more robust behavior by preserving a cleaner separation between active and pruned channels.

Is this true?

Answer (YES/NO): NO